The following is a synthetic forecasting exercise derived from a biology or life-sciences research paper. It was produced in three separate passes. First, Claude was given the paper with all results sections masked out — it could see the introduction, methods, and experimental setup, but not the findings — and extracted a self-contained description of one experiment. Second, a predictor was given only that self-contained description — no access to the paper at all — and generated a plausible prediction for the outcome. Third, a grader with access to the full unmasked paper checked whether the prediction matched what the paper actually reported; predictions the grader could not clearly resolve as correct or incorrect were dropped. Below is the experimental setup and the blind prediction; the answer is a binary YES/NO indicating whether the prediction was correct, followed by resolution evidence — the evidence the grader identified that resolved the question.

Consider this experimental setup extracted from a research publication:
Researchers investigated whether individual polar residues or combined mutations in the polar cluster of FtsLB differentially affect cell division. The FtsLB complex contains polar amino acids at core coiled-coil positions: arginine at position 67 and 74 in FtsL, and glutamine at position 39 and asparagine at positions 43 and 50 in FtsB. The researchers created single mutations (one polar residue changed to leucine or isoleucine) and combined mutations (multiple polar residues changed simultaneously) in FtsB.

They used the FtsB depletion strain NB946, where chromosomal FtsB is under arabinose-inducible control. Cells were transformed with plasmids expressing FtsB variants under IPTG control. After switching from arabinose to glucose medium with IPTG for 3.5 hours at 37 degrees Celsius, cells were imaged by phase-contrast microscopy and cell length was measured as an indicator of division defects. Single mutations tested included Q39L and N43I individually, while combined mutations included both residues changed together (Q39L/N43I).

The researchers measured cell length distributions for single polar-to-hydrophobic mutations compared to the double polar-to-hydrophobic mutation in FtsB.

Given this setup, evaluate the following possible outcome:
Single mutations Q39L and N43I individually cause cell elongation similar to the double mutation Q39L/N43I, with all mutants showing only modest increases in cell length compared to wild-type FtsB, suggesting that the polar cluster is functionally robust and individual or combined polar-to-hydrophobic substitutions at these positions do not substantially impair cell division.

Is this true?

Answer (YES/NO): NO